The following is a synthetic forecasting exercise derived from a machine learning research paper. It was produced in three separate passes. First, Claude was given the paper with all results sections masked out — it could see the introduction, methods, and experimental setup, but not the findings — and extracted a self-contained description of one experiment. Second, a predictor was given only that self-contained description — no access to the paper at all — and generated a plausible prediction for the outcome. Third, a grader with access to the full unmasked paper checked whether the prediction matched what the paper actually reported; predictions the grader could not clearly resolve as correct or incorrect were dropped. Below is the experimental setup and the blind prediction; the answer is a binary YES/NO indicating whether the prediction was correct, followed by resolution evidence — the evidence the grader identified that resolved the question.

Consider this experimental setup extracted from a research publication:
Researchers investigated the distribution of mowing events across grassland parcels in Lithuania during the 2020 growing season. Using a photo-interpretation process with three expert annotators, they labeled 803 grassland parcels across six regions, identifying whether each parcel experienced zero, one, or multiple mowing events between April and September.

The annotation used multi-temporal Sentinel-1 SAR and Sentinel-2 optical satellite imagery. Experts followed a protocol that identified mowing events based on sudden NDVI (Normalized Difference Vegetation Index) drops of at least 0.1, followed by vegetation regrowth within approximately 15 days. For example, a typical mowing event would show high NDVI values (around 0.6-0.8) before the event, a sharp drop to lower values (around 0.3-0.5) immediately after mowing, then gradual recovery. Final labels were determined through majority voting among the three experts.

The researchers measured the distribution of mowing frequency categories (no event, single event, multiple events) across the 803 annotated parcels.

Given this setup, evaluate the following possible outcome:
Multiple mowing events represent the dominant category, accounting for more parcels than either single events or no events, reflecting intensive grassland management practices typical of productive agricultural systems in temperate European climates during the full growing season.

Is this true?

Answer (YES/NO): NO